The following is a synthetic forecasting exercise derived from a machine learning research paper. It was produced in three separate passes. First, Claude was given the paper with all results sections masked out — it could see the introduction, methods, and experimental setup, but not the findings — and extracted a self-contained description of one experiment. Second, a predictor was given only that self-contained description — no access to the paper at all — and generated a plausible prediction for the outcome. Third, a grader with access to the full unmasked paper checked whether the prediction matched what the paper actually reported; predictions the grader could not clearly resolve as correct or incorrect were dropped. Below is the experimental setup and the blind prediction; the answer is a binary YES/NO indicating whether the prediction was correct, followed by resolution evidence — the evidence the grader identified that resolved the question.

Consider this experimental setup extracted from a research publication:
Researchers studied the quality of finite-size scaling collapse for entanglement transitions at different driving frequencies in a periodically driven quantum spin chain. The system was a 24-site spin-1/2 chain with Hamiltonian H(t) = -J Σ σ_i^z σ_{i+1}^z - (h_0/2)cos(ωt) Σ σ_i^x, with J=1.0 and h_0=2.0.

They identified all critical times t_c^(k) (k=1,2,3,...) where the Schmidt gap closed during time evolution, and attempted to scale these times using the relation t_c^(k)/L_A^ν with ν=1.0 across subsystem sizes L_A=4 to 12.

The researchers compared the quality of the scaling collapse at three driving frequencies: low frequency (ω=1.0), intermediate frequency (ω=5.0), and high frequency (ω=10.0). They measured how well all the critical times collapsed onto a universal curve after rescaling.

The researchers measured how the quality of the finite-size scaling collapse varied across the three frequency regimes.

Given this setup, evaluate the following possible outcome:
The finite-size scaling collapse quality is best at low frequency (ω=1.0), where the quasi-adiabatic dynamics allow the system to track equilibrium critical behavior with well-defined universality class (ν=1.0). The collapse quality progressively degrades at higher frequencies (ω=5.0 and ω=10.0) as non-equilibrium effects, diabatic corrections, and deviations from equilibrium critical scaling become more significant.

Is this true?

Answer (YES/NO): NO